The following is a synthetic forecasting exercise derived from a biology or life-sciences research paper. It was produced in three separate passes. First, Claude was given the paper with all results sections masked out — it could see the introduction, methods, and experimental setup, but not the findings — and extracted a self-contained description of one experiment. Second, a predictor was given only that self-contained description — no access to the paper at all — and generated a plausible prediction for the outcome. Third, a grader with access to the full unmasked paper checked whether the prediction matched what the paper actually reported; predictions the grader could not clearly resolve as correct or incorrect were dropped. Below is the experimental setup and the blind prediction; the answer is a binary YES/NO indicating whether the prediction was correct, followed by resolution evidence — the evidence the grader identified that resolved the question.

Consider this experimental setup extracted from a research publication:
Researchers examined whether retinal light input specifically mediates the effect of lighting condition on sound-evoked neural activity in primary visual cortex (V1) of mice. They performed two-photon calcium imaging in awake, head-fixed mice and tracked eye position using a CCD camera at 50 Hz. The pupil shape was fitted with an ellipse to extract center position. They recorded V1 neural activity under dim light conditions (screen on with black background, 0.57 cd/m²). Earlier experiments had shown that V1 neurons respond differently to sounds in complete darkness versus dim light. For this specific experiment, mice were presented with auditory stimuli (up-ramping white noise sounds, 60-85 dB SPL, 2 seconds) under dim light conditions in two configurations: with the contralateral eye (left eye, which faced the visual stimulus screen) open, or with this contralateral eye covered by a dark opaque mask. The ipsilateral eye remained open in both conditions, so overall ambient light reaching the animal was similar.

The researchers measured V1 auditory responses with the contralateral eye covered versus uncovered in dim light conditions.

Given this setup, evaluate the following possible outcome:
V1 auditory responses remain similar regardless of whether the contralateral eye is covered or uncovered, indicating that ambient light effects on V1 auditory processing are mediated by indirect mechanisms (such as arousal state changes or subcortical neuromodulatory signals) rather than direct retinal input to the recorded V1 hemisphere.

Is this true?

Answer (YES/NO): NO